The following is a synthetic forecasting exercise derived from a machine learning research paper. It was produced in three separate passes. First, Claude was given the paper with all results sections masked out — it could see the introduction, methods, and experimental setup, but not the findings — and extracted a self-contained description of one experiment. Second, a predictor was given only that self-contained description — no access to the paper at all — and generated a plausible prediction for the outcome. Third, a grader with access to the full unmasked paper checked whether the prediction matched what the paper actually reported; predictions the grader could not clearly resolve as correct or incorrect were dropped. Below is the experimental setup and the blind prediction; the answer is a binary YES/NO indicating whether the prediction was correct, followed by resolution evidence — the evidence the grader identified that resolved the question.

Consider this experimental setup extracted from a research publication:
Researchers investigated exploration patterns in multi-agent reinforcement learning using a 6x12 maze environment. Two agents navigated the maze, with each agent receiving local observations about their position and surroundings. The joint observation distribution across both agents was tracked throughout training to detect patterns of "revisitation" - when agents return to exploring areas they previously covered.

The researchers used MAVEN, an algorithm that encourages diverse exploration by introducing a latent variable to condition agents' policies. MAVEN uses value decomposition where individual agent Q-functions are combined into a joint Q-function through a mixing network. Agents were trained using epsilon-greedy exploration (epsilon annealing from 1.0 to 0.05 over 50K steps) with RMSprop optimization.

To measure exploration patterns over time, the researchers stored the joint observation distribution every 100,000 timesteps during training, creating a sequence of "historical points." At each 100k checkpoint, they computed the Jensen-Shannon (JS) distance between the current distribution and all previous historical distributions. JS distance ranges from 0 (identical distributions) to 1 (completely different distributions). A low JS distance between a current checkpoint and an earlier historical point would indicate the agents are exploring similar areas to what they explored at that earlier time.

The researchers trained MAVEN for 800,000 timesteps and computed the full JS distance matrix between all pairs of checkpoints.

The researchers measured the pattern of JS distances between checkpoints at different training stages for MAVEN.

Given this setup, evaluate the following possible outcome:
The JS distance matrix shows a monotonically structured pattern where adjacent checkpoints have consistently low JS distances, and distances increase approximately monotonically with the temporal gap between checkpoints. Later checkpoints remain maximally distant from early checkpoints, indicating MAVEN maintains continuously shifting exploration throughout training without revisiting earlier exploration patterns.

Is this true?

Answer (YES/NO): NO